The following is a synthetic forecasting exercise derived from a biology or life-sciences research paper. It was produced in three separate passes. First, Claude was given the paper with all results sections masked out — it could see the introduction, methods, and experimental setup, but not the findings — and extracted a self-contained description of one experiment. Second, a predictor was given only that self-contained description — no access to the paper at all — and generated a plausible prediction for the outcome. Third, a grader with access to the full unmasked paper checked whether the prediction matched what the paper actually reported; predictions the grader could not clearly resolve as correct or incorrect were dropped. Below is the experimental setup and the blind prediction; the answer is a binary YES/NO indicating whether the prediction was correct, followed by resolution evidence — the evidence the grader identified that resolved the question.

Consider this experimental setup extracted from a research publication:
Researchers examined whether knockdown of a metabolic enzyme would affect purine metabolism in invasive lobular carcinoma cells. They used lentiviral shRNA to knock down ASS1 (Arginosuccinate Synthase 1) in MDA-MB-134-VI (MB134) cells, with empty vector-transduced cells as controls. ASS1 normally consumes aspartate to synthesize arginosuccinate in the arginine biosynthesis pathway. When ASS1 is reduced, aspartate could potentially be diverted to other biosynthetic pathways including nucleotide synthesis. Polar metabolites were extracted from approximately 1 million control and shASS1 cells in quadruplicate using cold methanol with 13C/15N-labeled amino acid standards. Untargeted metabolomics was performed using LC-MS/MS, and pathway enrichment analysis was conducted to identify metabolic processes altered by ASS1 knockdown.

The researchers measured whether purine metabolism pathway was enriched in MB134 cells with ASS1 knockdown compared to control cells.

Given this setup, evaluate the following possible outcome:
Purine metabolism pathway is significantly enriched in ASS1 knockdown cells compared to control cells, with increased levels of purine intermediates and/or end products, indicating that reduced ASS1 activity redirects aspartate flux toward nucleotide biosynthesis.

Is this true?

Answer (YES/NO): YES